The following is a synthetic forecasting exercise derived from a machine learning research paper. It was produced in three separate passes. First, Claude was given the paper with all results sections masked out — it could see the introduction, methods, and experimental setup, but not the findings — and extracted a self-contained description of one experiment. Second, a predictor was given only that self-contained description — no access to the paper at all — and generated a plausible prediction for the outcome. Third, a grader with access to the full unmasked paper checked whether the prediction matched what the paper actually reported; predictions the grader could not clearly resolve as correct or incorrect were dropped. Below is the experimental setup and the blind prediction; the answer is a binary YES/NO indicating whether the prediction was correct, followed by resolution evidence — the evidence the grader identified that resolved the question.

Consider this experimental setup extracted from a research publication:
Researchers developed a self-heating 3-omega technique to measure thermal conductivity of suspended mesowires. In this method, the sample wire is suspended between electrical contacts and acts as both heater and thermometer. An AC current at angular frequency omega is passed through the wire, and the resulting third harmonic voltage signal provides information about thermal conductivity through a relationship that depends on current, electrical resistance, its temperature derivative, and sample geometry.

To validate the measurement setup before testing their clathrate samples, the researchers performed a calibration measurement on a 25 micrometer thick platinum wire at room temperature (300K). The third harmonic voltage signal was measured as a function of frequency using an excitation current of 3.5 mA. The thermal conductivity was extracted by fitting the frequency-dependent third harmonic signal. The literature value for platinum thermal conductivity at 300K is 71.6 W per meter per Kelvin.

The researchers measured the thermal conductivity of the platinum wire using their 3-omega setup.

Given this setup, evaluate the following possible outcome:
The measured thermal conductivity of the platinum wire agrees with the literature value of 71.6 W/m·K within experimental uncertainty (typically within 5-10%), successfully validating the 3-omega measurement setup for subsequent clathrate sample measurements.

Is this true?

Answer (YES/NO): YES